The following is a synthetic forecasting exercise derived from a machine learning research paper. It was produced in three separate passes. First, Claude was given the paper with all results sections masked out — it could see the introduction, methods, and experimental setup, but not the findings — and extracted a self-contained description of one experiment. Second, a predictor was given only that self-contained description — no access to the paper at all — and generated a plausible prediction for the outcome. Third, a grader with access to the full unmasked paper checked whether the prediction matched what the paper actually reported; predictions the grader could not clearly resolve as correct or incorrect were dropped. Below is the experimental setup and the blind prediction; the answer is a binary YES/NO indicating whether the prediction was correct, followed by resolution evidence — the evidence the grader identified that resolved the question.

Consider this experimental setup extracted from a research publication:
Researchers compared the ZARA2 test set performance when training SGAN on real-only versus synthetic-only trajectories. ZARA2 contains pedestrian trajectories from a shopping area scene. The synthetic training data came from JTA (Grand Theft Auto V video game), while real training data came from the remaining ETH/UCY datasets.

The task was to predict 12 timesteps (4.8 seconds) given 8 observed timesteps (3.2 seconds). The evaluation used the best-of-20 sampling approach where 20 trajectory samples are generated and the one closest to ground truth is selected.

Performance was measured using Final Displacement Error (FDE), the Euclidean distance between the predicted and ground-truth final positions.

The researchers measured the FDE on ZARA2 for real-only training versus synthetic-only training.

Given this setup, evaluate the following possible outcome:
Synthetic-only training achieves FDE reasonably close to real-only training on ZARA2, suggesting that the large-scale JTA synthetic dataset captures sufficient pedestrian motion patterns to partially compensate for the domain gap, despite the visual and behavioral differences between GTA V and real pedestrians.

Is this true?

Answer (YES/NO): NO